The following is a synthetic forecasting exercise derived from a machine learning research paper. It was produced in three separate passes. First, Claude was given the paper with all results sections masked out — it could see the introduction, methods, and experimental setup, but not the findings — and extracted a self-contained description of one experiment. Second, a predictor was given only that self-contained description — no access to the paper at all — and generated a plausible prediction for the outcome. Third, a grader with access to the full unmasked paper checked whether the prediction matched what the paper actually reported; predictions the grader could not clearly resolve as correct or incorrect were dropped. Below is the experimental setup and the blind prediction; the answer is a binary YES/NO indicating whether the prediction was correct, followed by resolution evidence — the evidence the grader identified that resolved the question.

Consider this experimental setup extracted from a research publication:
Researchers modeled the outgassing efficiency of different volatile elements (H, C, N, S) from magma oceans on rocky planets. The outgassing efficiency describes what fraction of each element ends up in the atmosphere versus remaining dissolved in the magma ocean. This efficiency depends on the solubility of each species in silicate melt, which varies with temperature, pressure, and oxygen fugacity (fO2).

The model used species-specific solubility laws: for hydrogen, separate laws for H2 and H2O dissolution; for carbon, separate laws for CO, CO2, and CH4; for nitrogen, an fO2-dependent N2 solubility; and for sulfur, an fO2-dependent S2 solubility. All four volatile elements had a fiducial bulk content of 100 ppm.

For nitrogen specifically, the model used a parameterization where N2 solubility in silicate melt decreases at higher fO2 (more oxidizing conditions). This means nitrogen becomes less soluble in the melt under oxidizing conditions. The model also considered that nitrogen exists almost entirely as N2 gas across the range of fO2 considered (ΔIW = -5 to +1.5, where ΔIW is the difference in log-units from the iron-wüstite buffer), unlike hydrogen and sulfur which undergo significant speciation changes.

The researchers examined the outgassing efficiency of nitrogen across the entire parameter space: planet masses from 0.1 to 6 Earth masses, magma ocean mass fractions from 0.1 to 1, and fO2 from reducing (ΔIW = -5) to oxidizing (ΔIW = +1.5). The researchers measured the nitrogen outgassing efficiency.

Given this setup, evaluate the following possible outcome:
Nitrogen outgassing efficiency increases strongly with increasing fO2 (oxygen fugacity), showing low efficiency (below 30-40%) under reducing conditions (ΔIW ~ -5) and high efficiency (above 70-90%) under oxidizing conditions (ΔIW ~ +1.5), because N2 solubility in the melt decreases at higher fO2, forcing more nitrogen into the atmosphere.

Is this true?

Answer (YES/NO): NO